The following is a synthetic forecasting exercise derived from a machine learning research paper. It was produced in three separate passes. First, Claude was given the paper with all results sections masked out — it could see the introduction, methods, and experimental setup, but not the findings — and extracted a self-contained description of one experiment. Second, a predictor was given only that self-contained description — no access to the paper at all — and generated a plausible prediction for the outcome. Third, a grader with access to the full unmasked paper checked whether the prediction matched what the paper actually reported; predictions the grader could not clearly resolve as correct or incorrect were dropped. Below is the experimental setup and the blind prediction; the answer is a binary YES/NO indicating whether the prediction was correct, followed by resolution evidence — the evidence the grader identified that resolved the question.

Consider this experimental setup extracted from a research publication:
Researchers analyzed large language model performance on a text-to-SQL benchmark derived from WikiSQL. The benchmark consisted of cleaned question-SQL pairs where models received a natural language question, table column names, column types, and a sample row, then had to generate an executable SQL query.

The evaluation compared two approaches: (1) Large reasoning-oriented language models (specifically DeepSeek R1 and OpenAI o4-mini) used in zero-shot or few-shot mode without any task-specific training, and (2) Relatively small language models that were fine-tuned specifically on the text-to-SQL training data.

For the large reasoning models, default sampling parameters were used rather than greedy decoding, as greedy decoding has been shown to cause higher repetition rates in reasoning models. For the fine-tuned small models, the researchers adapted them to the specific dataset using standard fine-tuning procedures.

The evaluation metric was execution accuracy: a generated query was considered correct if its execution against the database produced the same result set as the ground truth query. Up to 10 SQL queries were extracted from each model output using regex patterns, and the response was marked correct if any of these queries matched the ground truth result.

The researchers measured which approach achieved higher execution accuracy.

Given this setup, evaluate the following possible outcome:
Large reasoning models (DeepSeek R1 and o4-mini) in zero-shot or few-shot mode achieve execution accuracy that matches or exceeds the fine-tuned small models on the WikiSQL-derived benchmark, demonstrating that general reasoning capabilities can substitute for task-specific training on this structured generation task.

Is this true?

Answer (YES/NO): NO